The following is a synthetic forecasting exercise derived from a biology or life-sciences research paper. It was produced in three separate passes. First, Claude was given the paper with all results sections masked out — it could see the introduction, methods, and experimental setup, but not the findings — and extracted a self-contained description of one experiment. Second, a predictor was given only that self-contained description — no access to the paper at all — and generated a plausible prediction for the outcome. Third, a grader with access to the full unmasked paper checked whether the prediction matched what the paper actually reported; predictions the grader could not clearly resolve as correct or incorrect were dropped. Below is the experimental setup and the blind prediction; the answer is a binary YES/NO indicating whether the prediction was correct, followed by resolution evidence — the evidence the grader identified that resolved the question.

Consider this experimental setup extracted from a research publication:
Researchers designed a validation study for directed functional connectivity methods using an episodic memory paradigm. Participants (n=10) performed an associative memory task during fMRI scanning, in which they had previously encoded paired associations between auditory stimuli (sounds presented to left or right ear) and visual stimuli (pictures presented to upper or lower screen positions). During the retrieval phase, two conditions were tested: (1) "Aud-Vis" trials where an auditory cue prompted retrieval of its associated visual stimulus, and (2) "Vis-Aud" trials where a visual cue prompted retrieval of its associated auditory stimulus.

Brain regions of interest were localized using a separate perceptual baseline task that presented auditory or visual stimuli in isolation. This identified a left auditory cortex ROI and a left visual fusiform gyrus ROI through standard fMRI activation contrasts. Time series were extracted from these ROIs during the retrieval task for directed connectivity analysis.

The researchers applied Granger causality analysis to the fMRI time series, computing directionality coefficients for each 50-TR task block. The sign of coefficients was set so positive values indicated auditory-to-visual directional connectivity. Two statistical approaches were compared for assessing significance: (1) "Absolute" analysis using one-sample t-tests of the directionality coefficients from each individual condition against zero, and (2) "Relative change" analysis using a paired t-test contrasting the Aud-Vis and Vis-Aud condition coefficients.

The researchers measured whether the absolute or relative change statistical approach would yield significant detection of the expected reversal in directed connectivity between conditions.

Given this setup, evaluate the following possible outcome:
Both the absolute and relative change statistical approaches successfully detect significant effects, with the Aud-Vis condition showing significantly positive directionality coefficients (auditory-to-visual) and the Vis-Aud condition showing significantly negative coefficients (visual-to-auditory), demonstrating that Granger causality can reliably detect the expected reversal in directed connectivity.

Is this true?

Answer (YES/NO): NO